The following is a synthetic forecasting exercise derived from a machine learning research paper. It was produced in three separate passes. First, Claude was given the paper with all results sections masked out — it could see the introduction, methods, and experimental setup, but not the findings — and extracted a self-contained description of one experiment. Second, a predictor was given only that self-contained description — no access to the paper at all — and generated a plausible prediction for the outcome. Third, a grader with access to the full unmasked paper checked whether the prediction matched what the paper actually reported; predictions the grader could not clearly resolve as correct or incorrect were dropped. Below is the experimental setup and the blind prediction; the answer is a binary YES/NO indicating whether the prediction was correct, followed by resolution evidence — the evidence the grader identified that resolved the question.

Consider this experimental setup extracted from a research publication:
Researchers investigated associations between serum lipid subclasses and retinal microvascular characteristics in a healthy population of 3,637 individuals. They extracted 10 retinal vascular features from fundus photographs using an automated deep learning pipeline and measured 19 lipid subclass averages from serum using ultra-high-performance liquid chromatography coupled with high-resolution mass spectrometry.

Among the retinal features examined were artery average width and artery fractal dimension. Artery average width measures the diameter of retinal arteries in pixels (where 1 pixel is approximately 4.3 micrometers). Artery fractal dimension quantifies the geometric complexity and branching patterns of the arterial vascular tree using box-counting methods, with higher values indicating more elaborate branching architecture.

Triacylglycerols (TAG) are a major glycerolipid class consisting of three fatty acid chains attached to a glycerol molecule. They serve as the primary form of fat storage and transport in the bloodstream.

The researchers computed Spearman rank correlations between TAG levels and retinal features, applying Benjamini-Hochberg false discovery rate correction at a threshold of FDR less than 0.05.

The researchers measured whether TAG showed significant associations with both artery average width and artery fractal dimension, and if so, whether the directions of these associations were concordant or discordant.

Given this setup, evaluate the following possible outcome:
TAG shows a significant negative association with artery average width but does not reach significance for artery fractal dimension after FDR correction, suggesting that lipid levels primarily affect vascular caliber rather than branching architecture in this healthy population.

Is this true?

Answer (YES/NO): NO